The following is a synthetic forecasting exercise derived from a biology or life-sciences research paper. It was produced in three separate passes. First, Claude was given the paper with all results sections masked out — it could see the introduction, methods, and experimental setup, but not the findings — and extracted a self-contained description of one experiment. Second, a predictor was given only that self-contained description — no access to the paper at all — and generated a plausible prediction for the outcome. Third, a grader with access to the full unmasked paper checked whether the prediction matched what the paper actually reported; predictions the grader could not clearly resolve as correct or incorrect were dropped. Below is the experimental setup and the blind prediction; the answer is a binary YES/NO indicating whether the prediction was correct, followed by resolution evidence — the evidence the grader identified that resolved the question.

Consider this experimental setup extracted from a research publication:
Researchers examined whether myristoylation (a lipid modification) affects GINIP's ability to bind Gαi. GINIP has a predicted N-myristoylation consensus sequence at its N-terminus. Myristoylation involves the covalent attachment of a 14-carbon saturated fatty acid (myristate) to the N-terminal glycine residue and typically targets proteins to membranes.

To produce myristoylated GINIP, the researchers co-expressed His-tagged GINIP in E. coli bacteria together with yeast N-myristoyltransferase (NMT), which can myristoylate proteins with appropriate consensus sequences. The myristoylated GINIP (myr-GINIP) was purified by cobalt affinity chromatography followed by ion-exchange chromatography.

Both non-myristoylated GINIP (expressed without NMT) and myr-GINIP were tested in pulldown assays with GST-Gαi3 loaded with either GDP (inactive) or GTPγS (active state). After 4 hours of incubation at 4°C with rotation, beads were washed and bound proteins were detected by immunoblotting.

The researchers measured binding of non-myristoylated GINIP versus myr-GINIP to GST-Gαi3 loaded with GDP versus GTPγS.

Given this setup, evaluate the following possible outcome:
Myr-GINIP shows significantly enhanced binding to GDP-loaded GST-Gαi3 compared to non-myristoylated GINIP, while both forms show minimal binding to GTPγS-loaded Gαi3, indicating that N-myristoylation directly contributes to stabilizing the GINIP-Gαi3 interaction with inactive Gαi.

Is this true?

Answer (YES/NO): NO